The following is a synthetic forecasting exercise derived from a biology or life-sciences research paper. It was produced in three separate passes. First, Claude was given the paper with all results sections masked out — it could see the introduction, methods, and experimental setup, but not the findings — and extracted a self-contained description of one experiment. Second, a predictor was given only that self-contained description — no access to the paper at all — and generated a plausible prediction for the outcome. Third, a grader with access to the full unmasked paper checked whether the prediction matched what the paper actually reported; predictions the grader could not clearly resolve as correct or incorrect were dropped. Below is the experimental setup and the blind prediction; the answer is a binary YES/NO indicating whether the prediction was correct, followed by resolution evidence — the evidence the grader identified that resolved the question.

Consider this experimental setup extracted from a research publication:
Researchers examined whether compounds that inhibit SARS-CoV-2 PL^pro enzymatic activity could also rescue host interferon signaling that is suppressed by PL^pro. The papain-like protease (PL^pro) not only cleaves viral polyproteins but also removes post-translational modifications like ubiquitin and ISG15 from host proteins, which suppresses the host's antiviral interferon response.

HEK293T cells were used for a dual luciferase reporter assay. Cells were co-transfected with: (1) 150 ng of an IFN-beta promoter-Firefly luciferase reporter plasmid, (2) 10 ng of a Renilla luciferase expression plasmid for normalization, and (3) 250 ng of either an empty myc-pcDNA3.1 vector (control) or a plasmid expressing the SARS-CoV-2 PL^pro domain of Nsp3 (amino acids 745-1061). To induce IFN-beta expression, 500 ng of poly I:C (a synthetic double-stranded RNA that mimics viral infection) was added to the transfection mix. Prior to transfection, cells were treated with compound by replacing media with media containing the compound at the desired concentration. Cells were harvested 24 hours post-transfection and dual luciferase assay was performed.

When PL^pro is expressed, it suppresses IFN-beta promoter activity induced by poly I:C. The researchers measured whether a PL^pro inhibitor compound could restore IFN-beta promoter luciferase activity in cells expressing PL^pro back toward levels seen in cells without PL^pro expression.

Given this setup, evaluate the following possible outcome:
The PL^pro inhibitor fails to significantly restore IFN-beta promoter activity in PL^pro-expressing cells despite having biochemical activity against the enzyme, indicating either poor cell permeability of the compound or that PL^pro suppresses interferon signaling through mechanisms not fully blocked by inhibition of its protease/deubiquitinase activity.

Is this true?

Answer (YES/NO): NO